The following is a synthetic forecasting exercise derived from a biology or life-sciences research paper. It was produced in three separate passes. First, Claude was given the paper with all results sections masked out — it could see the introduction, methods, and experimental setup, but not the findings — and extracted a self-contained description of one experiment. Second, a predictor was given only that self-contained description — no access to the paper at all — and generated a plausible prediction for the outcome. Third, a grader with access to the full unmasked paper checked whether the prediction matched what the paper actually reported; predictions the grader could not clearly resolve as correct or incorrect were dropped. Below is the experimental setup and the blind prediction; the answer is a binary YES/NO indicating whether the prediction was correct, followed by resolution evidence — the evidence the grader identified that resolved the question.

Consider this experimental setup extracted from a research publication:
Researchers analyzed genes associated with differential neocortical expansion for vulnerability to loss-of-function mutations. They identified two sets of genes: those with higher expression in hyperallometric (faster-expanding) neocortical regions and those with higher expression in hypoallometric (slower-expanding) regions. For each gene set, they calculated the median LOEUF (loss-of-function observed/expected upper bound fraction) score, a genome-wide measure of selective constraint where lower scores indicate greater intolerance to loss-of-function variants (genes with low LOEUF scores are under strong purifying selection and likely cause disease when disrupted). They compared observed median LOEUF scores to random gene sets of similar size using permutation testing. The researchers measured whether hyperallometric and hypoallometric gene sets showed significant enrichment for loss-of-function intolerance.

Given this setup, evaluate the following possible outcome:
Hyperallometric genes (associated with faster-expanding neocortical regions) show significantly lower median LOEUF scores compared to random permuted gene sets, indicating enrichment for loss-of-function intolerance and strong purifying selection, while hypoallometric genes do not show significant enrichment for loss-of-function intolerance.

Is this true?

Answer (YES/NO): YES